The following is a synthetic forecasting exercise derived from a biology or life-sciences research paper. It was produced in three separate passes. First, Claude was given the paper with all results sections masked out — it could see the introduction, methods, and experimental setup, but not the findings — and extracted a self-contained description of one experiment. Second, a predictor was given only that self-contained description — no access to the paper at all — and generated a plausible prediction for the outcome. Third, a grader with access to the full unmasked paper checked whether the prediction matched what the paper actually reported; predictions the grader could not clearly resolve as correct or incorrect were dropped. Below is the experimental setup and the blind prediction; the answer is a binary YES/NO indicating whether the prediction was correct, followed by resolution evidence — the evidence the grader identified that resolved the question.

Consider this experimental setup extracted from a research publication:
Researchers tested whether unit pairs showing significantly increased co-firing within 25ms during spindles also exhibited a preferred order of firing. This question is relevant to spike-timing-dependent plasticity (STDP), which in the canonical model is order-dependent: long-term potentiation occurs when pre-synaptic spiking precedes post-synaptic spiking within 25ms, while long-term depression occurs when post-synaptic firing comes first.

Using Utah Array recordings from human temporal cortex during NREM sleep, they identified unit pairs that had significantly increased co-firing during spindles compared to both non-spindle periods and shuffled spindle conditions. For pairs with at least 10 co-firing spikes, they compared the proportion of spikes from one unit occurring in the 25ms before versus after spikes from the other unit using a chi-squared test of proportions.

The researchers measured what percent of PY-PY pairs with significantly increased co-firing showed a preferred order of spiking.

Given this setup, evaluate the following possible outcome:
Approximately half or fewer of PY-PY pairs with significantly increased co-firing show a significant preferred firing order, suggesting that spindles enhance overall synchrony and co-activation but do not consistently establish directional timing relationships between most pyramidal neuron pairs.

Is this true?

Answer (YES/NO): YES